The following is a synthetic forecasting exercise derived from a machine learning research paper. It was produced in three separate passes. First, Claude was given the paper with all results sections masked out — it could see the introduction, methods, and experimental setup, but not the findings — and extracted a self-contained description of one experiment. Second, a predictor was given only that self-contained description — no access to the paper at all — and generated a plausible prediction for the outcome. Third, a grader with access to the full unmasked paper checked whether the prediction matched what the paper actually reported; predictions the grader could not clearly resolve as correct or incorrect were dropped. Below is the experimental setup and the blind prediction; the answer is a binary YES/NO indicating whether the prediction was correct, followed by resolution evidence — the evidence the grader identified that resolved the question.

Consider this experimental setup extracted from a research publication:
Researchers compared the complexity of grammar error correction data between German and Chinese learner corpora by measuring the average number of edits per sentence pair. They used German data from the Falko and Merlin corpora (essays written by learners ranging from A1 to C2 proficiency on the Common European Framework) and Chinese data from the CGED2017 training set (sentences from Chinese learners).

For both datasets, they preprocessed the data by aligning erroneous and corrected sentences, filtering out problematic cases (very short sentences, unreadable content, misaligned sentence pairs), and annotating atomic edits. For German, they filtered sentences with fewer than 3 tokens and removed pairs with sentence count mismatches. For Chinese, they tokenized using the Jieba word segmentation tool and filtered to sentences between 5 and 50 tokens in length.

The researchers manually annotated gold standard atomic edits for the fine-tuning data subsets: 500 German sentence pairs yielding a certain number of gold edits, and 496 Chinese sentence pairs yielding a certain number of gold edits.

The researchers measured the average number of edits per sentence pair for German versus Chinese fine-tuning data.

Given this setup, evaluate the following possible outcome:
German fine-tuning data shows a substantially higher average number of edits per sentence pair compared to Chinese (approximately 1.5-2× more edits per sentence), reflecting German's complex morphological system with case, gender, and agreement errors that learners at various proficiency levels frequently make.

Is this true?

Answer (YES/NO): YES